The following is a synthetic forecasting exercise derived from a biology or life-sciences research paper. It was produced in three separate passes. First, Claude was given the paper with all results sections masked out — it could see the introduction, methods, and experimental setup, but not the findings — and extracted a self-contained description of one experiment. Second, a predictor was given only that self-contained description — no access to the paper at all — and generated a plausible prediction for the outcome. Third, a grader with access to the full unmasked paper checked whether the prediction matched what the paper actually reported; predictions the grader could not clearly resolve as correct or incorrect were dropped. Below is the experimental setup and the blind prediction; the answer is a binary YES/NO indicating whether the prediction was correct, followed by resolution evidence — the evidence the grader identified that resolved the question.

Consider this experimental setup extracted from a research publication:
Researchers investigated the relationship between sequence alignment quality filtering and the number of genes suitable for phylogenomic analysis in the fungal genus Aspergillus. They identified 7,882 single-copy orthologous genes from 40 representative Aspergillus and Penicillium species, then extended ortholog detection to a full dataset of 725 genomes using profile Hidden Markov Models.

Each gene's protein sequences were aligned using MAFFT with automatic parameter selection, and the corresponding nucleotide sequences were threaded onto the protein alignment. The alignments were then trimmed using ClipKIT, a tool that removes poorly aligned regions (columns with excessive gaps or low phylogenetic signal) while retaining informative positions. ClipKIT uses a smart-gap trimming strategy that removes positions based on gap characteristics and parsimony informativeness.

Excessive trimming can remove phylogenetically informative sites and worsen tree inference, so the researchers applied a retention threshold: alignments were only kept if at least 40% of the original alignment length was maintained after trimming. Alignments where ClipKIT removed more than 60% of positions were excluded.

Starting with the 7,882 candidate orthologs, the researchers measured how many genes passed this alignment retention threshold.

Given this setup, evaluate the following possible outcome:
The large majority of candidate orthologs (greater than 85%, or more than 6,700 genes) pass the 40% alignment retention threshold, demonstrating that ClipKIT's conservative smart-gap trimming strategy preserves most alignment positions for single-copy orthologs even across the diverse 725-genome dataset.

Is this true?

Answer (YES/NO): NO